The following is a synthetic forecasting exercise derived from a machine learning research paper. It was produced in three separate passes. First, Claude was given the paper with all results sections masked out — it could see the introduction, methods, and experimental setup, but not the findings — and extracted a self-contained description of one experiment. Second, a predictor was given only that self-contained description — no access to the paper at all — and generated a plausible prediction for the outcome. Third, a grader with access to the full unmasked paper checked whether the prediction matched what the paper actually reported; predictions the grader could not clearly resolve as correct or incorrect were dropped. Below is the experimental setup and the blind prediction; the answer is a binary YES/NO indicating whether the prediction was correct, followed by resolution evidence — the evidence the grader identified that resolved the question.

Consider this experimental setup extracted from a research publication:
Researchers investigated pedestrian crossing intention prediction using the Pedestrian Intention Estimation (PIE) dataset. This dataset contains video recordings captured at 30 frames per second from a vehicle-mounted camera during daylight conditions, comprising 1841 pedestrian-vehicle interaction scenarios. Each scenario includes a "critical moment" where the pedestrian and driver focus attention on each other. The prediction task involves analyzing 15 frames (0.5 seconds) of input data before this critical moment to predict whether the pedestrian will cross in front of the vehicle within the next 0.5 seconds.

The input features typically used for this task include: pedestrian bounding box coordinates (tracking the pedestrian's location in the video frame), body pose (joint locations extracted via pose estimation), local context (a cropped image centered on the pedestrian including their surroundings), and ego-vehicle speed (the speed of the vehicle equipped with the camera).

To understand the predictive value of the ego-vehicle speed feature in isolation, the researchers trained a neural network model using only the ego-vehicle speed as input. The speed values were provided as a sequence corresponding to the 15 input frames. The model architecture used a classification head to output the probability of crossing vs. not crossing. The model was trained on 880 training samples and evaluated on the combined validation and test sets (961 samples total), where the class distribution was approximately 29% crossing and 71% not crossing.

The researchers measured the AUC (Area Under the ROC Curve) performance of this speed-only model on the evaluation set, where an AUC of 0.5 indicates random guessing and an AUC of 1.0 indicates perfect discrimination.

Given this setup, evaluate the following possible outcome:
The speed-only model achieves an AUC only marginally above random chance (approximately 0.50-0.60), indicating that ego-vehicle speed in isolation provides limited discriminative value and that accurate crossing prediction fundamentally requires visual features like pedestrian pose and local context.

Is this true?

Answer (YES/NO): NO